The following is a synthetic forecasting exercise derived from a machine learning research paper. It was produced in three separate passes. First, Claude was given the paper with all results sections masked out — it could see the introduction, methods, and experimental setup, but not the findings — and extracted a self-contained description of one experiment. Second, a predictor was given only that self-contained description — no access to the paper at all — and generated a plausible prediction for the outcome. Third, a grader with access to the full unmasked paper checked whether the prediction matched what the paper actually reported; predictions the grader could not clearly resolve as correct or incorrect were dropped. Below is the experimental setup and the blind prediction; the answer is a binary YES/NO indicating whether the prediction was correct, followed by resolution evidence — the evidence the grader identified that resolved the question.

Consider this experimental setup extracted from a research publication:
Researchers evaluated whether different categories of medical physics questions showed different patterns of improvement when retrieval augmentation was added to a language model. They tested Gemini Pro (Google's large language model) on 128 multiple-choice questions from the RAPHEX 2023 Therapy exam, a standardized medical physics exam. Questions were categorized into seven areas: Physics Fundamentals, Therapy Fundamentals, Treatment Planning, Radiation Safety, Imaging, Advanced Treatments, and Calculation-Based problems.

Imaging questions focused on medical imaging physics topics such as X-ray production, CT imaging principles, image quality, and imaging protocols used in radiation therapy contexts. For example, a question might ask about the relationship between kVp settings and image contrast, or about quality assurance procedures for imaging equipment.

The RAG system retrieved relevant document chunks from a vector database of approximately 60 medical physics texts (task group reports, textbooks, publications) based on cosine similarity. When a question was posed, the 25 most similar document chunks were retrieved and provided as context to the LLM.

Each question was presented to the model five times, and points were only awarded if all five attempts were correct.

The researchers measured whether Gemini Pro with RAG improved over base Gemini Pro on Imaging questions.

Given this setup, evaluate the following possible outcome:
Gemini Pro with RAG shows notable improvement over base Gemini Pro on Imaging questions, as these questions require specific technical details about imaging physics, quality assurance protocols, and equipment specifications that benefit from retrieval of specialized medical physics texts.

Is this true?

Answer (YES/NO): NO